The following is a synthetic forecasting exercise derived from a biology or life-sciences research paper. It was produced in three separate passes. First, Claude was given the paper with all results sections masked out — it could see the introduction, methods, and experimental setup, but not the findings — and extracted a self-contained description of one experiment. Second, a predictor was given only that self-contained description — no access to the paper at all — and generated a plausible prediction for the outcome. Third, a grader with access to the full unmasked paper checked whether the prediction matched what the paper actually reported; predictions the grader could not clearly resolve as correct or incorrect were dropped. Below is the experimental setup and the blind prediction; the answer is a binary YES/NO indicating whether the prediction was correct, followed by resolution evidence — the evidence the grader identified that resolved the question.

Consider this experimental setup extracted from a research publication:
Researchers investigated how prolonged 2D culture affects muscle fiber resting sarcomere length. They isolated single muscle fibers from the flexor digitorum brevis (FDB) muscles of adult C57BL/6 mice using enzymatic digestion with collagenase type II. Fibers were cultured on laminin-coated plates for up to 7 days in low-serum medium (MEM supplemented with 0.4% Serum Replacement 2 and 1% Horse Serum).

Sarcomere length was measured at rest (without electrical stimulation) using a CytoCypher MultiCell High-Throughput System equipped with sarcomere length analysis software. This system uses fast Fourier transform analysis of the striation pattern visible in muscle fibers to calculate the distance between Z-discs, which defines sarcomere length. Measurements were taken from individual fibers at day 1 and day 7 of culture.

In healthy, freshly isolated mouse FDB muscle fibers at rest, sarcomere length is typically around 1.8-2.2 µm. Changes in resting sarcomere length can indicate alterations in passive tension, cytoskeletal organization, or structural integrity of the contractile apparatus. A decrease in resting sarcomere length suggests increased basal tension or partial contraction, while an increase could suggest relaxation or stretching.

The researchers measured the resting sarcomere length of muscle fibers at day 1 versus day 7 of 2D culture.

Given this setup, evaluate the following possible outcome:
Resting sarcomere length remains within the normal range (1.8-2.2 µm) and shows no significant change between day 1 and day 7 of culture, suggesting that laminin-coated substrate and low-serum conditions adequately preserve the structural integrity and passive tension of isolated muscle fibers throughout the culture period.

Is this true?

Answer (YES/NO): NO